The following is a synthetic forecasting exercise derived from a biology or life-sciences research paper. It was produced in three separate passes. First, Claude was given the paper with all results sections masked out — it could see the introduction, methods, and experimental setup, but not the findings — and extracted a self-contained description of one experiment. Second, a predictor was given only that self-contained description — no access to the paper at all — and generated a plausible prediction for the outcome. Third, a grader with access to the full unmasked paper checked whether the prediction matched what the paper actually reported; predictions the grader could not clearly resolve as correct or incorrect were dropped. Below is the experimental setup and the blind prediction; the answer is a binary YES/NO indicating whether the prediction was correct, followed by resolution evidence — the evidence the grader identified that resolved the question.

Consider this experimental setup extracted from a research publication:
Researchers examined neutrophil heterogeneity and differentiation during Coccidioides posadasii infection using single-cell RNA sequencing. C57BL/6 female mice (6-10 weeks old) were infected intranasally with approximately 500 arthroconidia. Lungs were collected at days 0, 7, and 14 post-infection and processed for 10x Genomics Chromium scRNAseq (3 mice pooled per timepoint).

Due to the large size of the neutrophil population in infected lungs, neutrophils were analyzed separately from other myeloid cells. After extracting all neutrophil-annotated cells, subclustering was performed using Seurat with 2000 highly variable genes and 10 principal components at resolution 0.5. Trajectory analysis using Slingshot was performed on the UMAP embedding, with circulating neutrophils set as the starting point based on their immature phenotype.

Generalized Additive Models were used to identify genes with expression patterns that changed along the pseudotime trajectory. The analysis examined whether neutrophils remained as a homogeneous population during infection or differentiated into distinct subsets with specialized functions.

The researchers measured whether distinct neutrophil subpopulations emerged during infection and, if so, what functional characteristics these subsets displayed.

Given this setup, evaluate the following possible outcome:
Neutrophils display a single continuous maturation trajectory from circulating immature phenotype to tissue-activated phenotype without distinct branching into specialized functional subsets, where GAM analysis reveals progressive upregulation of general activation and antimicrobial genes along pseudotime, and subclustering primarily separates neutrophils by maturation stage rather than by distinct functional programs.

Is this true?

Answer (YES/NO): NO